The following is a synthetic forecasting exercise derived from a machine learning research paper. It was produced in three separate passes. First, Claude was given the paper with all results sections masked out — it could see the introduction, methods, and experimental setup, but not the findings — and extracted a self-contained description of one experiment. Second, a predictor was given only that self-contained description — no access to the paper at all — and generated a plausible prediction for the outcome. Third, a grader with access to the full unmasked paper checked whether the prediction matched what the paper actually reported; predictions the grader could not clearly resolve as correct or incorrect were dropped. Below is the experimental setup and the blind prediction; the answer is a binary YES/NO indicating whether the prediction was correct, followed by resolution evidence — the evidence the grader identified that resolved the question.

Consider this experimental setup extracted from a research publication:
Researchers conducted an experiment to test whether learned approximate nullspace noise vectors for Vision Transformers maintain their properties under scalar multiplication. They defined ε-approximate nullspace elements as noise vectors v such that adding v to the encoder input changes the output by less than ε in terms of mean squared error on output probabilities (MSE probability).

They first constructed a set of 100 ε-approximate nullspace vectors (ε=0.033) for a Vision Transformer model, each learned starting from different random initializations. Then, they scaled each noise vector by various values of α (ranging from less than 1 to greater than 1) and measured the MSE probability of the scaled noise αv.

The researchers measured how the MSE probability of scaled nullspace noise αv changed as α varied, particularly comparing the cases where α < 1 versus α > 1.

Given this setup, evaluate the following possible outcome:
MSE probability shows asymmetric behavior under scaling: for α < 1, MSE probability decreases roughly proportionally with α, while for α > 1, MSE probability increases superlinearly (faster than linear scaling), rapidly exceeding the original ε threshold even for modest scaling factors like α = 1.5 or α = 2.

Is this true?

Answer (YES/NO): NO